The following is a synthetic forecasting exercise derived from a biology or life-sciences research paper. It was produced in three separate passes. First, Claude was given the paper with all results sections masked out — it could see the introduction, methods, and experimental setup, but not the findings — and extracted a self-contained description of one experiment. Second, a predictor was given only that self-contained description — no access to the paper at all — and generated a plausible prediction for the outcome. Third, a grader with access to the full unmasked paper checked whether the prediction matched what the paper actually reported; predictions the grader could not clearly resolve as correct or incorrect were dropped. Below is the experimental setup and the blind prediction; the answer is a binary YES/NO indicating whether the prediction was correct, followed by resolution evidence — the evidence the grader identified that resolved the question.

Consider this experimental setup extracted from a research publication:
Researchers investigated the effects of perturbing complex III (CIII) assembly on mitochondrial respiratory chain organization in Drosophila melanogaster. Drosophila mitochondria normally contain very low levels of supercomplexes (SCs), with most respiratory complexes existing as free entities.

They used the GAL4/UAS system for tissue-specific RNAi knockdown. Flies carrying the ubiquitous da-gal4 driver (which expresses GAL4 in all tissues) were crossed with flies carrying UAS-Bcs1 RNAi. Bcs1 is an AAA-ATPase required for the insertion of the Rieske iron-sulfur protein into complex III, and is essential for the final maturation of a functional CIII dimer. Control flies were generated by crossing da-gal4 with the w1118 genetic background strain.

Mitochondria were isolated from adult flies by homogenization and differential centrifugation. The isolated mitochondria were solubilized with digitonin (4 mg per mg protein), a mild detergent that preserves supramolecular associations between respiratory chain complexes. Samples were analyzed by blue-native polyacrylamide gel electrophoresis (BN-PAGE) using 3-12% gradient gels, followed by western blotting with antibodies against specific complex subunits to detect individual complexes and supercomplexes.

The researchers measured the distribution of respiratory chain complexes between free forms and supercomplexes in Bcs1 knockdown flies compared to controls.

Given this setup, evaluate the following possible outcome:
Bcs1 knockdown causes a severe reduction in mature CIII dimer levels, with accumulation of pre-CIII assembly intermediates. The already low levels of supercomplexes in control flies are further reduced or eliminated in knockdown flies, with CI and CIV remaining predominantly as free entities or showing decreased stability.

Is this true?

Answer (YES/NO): NO